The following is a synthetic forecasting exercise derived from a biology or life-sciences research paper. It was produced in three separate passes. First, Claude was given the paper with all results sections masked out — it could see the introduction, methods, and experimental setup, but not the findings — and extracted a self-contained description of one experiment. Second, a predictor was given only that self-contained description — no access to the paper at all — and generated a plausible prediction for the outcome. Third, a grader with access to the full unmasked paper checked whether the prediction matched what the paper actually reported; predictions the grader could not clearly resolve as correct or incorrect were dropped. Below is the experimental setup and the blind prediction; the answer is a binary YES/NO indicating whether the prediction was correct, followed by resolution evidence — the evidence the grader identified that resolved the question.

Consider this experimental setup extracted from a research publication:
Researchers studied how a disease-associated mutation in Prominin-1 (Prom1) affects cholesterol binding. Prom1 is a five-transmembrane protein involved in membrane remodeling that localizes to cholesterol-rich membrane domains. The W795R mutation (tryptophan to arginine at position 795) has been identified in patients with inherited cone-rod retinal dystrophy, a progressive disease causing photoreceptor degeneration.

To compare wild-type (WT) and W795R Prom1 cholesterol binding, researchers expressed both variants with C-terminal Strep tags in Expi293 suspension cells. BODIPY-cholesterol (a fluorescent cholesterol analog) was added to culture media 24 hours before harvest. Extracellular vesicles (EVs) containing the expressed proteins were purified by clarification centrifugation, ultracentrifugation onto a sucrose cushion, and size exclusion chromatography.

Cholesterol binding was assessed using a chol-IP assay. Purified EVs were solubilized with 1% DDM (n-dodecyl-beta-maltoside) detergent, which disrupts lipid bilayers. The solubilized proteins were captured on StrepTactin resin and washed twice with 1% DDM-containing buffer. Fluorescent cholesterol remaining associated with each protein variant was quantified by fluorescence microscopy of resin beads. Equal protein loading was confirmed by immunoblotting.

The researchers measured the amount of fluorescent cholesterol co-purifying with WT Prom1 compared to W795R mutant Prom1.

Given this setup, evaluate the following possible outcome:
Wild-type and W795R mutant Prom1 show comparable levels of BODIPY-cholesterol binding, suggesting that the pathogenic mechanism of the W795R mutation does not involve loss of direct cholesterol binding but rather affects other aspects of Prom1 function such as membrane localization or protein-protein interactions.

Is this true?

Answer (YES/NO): NO